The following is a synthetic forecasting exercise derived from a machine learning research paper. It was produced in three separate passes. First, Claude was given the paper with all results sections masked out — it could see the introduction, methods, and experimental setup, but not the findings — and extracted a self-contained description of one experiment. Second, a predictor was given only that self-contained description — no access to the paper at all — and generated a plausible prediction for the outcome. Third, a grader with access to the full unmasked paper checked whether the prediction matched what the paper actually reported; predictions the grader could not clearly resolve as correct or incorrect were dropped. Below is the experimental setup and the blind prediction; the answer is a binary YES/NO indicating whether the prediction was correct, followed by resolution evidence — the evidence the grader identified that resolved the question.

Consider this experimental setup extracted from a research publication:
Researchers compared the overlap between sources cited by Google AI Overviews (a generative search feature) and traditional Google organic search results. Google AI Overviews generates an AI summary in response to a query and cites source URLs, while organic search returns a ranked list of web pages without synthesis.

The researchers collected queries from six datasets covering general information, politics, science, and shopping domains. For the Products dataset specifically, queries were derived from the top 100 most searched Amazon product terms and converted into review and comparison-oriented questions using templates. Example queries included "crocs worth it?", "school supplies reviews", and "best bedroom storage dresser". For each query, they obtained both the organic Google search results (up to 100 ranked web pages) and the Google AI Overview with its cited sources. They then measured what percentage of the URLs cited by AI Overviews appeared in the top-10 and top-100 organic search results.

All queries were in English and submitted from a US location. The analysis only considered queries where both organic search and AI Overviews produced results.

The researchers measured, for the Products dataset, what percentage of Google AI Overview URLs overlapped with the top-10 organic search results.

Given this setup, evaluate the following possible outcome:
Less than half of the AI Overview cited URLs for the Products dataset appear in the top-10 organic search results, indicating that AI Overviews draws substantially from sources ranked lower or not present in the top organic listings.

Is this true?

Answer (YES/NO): YES